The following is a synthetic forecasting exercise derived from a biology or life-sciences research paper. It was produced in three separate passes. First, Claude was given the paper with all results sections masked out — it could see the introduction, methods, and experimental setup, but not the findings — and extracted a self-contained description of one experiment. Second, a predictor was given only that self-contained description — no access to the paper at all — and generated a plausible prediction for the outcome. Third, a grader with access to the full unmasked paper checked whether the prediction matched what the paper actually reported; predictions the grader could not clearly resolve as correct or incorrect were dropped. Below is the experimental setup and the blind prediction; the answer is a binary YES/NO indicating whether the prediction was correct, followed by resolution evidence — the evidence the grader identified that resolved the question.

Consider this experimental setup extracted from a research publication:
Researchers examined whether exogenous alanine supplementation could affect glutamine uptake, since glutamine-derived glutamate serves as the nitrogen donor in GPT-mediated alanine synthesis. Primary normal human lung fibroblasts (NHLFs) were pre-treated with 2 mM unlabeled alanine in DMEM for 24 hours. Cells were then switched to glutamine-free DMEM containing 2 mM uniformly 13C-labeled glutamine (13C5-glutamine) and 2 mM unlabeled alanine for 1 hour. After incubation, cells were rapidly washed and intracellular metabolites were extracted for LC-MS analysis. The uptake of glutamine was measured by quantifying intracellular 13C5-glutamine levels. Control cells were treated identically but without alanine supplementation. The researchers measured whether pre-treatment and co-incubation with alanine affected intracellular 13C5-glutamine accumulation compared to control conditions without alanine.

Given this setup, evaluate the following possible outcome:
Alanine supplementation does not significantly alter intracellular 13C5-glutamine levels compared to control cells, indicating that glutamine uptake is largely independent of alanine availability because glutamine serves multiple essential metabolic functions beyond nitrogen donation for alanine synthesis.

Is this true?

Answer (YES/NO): NO